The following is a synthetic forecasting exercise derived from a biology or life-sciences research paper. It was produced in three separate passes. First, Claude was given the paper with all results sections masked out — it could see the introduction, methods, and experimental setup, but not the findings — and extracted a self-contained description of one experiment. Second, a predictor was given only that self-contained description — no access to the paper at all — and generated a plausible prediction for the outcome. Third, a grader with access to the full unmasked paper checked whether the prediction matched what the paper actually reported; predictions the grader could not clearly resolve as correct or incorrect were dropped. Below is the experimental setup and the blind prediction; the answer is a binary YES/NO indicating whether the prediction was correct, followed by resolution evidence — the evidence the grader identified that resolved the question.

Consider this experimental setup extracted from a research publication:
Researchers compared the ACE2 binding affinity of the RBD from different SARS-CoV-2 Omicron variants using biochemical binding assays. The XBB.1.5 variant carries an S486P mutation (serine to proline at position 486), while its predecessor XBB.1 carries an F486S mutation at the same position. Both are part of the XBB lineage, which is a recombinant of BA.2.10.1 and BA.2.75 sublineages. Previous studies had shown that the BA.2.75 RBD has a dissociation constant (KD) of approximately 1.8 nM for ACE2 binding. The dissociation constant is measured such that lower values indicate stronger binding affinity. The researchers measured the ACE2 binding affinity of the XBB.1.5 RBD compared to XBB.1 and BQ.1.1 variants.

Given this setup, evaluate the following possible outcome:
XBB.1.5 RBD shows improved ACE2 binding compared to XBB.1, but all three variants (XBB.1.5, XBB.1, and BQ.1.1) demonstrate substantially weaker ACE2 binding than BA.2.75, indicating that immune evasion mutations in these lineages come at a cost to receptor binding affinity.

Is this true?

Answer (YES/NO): NO